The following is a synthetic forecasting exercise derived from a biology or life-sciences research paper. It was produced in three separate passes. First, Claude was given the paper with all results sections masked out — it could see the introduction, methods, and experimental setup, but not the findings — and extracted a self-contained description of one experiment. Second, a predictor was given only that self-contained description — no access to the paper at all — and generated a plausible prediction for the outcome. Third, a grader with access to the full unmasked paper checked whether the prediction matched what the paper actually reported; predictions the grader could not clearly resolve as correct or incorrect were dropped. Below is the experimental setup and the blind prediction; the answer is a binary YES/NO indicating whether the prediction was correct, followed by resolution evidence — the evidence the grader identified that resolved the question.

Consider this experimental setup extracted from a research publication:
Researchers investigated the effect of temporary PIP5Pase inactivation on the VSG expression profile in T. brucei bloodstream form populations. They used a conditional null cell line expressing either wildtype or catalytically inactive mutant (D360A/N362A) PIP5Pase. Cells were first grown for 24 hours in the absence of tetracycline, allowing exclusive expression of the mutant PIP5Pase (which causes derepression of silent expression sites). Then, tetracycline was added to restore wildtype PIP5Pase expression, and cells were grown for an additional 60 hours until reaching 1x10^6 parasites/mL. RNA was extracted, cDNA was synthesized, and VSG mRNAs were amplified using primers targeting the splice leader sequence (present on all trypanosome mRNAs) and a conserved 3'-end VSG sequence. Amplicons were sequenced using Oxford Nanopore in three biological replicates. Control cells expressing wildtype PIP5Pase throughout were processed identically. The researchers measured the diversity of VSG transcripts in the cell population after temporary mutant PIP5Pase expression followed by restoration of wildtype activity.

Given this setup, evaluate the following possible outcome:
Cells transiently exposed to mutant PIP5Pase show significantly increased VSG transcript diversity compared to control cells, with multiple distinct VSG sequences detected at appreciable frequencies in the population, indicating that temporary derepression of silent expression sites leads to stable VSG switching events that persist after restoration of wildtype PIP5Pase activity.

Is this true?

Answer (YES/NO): YES